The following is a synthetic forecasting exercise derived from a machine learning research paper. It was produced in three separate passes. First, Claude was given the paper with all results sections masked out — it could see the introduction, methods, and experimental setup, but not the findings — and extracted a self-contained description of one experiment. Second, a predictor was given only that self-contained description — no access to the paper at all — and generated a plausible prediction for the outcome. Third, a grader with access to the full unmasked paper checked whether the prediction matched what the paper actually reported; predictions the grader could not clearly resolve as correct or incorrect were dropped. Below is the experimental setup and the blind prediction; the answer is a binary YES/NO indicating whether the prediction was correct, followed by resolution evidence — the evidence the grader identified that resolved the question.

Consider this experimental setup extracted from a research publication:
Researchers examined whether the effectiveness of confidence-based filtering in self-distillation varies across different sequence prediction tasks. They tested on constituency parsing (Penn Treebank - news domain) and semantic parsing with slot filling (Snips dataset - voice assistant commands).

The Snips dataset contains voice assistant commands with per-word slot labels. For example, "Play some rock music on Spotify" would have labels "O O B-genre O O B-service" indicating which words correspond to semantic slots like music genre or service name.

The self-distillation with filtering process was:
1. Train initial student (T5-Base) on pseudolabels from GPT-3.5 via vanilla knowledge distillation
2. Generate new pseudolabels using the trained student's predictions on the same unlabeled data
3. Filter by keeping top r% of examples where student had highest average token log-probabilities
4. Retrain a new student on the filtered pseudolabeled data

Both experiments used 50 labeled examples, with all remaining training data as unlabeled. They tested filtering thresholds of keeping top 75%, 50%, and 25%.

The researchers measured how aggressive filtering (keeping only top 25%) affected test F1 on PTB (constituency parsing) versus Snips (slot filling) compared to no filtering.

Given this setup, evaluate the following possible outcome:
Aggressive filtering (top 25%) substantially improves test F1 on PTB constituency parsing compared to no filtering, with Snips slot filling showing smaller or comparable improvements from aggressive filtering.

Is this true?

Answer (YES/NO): NO